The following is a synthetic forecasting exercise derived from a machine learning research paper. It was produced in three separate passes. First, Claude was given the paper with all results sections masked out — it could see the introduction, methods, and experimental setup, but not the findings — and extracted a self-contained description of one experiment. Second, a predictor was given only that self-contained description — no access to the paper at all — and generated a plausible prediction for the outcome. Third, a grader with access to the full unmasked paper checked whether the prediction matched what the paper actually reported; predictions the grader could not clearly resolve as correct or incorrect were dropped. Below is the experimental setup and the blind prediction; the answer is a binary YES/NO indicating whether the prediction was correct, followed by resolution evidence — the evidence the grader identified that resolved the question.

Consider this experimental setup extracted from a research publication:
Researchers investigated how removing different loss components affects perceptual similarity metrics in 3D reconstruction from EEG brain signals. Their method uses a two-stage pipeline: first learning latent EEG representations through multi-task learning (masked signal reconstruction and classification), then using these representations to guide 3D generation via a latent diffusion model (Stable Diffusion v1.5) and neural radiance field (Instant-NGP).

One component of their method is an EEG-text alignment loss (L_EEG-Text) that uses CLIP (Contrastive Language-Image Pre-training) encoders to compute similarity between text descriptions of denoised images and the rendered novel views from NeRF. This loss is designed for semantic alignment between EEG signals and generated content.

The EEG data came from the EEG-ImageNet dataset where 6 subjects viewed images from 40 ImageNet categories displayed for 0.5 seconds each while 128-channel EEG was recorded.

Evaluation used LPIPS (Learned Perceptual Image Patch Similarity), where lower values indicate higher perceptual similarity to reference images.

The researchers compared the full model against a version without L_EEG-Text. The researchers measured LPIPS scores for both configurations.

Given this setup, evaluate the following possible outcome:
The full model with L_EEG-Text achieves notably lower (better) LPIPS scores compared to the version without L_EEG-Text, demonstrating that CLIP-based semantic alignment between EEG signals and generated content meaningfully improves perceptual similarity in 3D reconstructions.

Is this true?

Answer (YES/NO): NO